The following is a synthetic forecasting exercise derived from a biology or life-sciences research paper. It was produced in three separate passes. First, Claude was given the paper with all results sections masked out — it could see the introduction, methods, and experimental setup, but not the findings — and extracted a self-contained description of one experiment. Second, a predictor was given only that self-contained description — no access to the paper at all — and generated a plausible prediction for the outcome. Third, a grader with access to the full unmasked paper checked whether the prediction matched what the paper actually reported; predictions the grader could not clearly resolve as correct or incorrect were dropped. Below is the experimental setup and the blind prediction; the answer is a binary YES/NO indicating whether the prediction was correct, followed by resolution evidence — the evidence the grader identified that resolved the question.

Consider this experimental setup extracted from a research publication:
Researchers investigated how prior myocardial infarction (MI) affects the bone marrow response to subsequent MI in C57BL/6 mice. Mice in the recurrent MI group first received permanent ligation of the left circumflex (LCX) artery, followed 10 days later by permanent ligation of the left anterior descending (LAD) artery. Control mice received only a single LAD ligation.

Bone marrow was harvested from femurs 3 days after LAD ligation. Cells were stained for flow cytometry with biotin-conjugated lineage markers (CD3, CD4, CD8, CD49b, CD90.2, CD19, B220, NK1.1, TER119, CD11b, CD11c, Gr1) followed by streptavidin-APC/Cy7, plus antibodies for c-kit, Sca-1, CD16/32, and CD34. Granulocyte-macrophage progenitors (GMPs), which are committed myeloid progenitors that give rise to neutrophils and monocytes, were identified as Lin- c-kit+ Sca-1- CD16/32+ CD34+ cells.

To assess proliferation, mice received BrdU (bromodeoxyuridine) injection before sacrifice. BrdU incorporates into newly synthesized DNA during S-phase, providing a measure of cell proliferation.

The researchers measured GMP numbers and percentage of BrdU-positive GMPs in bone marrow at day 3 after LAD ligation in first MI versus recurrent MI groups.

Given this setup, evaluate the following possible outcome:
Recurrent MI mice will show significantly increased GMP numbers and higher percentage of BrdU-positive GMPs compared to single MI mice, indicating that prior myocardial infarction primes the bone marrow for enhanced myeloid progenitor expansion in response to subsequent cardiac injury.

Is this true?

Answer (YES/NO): NO